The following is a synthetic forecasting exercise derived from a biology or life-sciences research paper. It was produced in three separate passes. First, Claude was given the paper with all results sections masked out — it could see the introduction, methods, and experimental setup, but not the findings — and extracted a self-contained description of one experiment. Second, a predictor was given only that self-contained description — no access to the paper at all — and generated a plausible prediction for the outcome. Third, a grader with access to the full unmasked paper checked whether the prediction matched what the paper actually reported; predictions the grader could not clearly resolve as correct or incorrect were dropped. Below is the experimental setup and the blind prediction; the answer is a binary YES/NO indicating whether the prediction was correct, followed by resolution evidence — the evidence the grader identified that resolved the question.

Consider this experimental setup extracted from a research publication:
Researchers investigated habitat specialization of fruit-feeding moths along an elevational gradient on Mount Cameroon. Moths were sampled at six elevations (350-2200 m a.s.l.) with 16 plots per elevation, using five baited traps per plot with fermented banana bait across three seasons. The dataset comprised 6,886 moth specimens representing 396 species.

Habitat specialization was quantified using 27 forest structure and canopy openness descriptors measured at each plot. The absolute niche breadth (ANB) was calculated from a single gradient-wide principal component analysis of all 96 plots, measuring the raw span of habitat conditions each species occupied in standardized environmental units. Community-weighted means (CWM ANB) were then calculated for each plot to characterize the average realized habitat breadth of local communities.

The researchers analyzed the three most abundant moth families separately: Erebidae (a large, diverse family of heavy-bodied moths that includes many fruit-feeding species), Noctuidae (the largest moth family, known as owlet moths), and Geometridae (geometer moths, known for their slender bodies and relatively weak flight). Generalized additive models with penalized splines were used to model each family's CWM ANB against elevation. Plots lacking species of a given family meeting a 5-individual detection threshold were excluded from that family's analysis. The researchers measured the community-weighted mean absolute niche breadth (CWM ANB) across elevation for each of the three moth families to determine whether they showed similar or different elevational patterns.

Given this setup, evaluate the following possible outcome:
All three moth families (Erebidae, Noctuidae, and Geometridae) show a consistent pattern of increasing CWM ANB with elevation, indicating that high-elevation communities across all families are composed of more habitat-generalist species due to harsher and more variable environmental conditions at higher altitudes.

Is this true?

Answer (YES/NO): YES